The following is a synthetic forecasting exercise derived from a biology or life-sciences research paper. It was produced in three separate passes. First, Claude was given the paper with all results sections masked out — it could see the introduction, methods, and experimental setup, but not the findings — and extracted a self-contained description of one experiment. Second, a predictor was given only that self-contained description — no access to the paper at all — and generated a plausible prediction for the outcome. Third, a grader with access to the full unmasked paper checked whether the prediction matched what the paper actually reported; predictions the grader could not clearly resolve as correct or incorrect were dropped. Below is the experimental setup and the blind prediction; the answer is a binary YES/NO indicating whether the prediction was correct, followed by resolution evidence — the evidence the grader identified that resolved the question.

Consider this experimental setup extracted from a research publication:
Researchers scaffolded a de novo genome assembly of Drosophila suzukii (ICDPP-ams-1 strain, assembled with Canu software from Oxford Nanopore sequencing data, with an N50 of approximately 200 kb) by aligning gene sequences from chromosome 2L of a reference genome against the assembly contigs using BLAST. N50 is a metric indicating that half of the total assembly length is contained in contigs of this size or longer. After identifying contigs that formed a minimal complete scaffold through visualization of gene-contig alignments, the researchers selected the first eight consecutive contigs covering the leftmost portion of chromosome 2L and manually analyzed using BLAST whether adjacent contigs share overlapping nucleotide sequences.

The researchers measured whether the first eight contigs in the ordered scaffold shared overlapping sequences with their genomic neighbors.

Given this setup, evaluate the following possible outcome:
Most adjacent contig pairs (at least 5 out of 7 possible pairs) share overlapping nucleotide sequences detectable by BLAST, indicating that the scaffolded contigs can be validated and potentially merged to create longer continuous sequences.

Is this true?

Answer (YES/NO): YES